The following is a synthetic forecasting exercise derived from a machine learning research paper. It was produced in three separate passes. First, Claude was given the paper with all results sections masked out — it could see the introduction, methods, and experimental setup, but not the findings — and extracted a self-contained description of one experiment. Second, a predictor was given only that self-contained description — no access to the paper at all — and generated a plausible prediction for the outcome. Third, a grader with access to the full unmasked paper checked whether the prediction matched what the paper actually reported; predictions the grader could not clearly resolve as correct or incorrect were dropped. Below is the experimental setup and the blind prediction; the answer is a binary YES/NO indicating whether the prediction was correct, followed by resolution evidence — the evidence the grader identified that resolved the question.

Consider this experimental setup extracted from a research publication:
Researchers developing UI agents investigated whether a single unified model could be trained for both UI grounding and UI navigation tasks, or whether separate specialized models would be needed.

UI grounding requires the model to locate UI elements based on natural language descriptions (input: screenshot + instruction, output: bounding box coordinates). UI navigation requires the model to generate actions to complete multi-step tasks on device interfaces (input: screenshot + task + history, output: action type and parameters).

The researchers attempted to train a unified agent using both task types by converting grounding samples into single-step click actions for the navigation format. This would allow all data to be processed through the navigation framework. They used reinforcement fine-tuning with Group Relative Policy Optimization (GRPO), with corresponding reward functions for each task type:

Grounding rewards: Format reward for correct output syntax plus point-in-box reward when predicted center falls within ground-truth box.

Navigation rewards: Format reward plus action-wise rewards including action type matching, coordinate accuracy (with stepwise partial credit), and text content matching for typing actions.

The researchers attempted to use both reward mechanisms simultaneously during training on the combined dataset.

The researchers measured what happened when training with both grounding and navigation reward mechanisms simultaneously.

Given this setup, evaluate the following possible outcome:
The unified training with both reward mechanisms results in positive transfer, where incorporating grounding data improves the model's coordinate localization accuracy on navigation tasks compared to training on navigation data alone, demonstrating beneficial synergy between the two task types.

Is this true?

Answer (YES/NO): NO